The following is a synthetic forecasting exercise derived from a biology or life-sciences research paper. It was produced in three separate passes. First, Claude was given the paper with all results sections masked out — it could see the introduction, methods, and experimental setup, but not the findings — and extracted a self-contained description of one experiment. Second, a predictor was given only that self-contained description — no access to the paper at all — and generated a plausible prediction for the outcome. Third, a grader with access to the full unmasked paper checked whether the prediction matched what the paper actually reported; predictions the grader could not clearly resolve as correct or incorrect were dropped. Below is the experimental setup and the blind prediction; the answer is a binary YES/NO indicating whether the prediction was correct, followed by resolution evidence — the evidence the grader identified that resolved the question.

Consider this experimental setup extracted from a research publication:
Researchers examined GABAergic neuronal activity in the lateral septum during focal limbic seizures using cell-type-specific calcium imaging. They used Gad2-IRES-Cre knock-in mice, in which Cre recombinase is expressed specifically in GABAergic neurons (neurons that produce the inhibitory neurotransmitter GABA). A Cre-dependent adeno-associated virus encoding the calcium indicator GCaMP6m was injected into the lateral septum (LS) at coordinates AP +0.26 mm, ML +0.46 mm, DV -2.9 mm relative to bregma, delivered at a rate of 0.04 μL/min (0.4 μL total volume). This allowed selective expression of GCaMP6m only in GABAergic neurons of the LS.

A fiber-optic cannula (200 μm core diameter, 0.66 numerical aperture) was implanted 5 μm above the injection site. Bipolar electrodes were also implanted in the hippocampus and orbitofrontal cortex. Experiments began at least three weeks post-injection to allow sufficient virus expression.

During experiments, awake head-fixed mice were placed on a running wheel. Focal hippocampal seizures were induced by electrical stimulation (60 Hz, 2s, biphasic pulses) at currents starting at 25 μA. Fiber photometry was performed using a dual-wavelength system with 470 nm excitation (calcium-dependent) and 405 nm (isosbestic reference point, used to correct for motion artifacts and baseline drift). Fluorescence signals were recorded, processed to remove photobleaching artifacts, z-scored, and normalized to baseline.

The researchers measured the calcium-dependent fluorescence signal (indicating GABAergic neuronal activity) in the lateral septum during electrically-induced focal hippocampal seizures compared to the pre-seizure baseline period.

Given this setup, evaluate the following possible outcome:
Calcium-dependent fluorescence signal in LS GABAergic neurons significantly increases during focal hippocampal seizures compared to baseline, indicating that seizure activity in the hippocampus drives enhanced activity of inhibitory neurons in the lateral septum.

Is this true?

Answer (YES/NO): YES